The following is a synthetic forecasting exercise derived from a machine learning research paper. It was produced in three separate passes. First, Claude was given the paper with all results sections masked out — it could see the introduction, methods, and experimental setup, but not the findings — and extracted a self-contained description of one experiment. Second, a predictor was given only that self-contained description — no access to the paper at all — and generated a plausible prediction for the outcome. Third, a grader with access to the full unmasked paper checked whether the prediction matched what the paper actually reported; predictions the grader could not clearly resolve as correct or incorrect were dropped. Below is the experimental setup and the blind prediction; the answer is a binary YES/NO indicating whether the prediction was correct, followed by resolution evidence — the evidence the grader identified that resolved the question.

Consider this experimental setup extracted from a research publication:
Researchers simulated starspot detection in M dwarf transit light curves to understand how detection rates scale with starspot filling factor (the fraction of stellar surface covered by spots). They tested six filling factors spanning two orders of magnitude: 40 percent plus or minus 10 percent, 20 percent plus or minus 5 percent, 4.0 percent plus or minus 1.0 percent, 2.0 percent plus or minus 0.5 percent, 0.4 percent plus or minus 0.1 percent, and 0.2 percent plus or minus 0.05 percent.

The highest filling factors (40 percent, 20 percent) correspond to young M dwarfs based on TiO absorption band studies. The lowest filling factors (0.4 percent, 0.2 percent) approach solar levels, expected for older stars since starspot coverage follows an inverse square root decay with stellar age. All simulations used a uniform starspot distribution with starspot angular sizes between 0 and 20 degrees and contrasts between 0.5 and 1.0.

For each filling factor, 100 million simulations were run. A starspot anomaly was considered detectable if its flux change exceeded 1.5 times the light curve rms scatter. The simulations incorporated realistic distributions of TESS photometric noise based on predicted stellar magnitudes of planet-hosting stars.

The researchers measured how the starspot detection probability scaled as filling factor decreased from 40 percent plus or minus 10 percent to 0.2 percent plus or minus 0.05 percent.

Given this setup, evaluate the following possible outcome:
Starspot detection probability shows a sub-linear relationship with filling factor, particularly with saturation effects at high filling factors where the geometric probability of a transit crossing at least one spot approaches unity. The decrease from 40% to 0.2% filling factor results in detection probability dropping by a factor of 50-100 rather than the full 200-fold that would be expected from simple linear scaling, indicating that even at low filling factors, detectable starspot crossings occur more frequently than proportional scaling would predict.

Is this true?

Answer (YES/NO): NO